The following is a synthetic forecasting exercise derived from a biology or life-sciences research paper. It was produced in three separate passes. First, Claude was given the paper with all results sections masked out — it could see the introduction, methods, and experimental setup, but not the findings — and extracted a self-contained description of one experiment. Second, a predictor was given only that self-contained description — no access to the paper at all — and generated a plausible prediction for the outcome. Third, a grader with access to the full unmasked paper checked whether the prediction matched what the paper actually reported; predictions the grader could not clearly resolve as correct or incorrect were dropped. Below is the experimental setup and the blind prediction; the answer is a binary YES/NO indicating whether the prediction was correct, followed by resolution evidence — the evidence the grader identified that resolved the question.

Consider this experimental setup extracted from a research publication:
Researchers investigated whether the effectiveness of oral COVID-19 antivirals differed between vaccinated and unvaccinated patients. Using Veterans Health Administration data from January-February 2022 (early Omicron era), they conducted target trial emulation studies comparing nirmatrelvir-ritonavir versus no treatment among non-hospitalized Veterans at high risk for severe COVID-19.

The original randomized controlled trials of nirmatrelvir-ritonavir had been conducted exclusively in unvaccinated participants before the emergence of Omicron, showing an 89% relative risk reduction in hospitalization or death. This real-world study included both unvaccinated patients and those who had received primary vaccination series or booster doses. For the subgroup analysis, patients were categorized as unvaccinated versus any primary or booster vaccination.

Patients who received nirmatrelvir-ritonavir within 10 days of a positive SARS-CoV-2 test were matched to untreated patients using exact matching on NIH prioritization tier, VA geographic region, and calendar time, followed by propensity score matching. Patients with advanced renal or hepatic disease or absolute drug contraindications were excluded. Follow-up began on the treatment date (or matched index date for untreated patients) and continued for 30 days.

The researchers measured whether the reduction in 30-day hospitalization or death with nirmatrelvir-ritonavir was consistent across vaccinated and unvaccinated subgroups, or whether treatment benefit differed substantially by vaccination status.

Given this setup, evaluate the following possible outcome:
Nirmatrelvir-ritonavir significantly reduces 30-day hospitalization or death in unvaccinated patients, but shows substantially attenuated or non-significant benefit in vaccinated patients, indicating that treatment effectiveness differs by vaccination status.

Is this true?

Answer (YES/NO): NO